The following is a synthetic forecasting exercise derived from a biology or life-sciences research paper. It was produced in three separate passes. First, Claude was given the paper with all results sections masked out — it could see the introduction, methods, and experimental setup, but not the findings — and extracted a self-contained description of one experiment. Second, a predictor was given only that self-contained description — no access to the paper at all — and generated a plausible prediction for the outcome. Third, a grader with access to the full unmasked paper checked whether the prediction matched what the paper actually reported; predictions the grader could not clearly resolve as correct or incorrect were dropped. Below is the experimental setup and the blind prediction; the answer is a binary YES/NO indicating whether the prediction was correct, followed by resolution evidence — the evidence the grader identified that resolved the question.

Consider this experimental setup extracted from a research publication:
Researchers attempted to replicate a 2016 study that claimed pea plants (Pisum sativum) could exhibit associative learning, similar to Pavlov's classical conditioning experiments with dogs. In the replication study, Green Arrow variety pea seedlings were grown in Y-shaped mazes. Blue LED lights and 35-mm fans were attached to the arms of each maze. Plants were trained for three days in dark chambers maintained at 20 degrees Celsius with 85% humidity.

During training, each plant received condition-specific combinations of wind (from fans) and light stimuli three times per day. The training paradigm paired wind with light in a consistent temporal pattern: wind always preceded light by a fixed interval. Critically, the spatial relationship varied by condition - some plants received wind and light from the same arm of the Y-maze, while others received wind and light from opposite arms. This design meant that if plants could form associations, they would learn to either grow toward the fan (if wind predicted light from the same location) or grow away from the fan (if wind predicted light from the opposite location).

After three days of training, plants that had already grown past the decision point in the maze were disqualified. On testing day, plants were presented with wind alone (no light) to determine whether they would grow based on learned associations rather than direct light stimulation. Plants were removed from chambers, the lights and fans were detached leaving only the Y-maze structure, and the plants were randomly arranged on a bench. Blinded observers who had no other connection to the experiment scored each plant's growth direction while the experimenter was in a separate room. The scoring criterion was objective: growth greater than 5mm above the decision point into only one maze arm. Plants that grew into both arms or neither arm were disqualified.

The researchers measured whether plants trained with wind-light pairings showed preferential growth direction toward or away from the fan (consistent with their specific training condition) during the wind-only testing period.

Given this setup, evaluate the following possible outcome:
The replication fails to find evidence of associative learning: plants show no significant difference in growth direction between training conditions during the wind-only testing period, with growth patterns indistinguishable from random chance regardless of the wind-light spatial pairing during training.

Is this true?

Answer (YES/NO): YES